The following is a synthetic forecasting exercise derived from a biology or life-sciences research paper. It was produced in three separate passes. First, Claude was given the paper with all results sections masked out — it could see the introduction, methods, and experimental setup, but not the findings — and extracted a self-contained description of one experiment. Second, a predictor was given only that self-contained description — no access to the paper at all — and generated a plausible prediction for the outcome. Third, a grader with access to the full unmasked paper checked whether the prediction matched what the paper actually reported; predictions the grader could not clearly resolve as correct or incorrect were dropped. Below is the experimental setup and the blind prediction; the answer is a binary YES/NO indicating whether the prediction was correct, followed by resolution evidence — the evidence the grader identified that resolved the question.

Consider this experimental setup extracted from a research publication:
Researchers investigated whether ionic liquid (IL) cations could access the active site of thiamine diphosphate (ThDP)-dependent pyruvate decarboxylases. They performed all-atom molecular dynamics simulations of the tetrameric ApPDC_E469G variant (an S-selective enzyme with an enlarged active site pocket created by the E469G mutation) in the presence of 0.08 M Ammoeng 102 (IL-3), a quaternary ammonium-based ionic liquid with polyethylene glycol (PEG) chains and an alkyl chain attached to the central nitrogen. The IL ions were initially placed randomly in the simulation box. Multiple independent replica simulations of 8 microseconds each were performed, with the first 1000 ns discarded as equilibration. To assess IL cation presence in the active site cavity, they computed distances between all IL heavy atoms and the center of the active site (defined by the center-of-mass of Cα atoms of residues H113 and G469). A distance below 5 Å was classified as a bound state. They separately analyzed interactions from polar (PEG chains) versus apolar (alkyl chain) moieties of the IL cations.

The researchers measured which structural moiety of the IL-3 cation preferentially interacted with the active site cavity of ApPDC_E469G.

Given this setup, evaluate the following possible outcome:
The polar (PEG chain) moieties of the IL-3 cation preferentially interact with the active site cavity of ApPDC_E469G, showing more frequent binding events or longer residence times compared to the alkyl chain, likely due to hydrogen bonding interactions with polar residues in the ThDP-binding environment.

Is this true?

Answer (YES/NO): NO